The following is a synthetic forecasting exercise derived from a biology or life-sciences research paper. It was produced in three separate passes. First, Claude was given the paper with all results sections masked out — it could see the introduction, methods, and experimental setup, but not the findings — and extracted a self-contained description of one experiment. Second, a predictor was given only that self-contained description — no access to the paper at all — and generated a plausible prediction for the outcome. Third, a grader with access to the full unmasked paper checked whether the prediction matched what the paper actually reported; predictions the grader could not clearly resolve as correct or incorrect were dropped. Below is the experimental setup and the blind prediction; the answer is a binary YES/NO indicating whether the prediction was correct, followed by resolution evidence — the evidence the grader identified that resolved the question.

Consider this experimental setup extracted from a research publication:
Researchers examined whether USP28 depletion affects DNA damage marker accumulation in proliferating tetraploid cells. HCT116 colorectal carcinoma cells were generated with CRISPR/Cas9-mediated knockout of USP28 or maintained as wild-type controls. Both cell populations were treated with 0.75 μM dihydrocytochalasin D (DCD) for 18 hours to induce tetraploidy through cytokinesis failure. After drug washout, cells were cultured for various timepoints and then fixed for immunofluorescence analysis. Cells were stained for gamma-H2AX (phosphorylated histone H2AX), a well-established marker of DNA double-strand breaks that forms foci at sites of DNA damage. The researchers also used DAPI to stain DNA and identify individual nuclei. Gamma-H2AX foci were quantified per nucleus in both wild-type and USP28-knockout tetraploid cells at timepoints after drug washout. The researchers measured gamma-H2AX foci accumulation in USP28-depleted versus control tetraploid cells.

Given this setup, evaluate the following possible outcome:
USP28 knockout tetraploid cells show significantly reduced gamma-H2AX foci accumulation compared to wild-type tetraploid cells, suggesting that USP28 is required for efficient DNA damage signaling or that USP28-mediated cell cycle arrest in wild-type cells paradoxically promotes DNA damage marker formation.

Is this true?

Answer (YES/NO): YES